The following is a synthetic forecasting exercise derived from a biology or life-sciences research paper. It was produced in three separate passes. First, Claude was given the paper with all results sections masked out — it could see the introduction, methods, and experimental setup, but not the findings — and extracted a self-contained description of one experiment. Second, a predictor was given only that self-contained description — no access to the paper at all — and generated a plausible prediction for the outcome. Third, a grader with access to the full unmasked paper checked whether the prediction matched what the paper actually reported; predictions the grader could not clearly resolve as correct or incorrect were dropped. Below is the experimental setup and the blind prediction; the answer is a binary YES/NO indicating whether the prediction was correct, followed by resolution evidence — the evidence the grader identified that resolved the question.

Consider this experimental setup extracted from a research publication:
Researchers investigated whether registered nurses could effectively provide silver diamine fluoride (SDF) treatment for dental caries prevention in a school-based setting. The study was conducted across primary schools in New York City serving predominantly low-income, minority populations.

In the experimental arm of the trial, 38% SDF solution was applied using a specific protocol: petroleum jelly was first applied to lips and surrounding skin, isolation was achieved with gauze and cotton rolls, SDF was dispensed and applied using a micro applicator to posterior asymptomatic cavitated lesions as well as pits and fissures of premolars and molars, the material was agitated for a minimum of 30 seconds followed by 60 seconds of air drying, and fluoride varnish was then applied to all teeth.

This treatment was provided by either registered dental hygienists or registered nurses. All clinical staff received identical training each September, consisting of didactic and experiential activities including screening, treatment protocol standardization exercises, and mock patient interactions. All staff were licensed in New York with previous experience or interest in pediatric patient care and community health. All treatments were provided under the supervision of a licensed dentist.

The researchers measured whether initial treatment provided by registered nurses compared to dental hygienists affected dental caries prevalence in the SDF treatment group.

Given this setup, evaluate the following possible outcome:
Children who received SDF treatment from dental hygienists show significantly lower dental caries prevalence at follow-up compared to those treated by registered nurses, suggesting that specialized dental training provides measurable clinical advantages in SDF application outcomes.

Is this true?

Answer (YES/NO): NO